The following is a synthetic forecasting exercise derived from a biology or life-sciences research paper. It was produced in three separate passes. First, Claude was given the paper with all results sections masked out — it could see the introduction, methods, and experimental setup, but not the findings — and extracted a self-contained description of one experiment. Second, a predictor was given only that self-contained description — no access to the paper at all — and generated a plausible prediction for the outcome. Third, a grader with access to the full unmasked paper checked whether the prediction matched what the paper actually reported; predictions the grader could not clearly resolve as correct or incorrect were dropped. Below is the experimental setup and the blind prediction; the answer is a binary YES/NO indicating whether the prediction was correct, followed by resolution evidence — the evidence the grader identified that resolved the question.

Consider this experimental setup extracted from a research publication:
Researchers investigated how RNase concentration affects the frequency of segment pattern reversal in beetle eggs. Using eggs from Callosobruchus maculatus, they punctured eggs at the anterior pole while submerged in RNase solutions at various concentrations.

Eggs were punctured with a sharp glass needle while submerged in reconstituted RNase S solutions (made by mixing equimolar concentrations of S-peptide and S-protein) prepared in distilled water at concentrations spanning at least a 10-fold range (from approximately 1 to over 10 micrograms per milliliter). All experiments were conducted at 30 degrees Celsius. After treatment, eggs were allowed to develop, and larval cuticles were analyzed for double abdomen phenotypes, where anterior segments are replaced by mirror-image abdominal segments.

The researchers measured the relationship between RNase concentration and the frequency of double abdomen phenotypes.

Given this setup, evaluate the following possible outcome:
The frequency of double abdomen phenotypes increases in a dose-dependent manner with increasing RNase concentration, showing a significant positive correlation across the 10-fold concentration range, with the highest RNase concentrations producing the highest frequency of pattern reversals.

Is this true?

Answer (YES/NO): NO